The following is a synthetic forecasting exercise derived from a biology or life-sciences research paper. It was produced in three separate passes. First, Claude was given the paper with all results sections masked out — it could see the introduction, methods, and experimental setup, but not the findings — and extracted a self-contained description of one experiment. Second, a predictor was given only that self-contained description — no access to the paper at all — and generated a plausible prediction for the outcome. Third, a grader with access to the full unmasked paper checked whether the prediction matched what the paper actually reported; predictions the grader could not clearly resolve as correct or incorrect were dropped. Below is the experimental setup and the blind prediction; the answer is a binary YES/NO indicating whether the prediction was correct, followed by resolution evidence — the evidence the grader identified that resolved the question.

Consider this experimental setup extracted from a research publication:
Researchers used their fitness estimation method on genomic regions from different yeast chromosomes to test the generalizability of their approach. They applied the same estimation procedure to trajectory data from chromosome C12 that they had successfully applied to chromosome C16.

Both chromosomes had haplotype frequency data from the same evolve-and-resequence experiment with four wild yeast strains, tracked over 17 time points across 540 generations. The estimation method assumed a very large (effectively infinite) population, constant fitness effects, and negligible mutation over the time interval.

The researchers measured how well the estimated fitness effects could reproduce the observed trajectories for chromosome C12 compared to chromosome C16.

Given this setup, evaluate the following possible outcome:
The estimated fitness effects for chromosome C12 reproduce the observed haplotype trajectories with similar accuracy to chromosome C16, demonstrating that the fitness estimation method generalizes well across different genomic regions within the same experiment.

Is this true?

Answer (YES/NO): NO